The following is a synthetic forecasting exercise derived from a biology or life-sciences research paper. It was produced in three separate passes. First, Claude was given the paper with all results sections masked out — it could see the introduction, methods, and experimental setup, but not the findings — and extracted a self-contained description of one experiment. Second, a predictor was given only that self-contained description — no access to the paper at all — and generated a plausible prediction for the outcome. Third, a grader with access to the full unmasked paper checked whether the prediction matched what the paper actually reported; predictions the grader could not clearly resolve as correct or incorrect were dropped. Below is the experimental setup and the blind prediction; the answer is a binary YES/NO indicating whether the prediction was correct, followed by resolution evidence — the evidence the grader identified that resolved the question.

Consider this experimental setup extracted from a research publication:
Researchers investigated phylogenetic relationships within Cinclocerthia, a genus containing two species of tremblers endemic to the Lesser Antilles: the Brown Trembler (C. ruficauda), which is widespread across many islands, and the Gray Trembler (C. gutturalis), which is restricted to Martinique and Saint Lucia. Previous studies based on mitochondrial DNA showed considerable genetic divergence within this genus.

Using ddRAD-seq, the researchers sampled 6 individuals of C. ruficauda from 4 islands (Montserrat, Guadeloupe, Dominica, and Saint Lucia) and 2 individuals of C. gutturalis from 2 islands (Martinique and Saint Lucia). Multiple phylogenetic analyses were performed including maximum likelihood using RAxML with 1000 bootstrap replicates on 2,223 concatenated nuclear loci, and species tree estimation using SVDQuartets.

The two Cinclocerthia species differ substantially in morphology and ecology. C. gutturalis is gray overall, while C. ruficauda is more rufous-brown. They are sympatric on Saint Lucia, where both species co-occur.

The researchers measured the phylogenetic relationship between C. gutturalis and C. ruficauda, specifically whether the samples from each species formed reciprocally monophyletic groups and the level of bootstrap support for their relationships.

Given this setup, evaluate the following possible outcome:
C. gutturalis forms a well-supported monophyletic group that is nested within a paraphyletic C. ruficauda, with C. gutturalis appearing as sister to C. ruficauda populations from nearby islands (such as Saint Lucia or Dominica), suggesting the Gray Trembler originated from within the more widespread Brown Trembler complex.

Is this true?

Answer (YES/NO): NO